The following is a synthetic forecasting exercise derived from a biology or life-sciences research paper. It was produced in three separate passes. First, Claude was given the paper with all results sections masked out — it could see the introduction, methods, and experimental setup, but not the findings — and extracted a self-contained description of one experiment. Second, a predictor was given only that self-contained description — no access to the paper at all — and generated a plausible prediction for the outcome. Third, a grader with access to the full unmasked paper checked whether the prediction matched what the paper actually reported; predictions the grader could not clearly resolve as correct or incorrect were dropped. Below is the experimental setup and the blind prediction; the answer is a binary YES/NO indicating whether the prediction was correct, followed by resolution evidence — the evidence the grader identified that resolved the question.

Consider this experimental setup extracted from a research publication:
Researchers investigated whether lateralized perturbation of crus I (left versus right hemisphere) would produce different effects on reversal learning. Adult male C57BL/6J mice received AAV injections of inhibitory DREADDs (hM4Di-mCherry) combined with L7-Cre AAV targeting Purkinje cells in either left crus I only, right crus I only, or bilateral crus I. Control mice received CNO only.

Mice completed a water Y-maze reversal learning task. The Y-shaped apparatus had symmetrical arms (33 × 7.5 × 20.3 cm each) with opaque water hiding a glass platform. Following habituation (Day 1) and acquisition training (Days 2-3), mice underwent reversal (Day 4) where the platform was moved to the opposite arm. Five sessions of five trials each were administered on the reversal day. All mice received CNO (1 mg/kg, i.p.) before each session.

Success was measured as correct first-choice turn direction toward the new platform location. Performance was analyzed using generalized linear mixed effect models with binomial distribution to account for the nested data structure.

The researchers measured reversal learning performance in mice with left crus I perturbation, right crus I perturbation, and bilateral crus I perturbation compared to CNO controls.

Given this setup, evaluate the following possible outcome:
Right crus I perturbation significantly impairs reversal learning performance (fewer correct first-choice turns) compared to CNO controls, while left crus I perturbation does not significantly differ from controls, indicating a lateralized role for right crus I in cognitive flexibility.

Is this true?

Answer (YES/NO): NO